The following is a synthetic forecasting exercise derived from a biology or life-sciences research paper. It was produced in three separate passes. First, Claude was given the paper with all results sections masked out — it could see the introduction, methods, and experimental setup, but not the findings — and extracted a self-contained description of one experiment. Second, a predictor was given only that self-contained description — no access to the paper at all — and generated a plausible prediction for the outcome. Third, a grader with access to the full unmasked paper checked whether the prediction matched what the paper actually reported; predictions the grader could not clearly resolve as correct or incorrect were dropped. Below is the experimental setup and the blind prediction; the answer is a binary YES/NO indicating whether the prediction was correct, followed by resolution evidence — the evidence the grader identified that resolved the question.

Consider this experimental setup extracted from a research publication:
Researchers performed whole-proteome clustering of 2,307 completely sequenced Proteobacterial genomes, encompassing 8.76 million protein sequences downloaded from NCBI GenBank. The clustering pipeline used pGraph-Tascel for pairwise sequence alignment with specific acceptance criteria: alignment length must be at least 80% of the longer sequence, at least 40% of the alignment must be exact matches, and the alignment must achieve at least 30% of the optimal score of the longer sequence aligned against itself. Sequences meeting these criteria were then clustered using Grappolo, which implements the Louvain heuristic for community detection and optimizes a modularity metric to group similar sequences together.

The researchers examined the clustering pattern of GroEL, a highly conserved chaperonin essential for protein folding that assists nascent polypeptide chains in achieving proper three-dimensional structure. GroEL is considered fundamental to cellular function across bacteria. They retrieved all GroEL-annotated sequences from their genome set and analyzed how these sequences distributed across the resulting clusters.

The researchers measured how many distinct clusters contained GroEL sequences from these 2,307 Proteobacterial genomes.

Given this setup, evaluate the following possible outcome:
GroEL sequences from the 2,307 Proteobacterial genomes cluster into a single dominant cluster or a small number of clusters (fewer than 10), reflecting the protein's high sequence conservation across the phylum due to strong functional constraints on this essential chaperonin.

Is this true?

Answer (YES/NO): YES